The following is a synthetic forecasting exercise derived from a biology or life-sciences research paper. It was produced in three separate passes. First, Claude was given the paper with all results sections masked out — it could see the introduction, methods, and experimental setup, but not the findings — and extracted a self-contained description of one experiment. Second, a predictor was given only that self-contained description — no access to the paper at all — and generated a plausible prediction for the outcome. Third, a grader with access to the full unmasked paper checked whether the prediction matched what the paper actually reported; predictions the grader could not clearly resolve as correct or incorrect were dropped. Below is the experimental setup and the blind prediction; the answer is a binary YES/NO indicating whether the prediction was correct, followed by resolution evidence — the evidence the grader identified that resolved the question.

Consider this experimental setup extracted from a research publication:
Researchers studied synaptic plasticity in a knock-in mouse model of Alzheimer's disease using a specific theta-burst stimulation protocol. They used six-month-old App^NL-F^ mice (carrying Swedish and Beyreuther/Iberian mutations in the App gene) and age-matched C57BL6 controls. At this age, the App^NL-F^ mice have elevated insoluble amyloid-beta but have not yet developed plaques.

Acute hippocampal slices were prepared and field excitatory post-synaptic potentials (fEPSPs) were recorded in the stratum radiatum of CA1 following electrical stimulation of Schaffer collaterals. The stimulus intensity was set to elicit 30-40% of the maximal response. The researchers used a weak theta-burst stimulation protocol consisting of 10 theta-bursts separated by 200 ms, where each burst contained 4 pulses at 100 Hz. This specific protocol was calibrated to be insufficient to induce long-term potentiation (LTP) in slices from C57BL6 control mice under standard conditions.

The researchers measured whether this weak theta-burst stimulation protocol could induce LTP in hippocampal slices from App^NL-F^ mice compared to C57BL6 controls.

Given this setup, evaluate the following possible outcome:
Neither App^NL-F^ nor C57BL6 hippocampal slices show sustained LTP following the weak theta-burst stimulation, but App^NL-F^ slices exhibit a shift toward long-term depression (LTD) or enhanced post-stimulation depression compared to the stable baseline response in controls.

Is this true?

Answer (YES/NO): NO